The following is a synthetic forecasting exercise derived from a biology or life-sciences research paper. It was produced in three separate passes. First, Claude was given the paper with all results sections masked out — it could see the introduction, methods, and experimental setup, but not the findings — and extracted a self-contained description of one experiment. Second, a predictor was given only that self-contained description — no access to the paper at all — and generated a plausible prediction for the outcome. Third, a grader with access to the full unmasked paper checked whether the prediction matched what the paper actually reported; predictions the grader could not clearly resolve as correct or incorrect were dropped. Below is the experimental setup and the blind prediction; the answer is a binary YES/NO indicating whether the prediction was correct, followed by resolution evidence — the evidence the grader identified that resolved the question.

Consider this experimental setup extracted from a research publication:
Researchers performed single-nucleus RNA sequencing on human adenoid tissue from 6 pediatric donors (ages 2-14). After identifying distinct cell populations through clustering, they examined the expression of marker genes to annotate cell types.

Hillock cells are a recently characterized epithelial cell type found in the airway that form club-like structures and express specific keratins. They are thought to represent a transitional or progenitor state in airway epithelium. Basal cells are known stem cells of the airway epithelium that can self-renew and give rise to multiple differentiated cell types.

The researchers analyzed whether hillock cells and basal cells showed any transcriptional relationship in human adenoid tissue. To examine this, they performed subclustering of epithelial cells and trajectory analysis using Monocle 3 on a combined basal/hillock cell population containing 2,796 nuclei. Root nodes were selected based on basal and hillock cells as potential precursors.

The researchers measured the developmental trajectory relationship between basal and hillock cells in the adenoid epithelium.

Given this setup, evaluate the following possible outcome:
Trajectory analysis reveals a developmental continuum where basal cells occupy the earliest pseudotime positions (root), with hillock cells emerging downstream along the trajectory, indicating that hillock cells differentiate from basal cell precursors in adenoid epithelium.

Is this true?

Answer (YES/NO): NO